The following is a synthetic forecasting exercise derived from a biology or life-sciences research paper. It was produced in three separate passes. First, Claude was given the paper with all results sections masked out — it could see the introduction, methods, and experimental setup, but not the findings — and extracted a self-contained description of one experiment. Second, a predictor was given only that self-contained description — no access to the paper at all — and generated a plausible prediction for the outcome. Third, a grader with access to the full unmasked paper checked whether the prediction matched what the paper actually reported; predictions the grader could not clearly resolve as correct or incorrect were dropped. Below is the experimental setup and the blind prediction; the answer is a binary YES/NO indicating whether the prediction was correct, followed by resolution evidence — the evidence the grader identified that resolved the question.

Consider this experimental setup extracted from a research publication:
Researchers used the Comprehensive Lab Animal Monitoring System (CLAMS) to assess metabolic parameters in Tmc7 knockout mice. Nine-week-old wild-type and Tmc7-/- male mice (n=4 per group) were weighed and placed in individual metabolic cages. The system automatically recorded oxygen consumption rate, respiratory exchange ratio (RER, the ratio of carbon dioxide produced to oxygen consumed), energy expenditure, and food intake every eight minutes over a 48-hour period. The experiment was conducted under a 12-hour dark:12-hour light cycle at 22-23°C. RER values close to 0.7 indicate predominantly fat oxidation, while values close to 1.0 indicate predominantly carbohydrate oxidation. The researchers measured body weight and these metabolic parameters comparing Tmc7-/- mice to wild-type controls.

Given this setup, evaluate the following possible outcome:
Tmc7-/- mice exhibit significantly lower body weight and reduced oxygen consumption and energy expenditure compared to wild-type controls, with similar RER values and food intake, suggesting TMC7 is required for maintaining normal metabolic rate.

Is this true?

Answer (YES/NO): NO